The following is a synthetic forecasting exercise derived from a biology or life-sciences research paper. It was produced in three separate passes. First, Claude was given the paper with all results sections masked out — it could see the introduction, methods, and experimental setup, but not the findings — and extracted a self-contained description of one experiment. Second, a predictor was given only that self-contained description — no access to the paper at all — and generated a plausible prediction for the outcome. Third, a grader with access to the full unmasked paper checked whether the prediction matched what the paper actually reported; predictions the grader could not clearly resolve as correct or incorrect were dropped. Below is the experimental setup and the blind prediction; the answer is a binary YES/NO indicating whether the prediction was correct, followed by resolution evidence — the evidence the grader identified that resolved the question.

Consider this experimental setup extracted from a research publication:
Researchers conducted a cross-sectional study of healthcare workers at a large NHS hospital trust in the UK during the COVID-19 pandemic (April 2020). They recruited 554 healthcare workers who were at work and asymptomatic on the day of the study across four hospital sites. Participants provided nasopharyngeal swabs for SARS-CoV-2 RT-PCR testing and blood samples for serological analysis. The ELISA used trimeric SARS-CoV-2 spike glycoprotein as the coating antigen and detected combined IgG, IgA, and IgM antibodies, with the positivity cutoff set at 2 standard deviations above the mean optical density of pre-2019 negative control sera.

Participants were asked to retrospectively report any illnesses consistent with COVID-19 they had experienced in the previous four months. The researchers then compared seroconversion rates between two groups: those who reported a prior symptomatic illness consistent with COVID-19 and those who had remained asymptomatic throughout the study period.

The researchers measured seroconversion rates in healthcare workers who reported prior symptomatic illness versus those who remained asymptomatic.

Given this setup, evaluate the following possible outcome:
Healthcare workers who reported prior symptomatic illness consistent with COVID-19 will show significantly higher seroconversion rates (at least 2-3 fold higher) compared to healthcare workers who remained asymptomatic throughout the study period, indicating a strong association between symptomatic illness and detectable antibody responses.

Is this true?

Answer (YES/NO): YES